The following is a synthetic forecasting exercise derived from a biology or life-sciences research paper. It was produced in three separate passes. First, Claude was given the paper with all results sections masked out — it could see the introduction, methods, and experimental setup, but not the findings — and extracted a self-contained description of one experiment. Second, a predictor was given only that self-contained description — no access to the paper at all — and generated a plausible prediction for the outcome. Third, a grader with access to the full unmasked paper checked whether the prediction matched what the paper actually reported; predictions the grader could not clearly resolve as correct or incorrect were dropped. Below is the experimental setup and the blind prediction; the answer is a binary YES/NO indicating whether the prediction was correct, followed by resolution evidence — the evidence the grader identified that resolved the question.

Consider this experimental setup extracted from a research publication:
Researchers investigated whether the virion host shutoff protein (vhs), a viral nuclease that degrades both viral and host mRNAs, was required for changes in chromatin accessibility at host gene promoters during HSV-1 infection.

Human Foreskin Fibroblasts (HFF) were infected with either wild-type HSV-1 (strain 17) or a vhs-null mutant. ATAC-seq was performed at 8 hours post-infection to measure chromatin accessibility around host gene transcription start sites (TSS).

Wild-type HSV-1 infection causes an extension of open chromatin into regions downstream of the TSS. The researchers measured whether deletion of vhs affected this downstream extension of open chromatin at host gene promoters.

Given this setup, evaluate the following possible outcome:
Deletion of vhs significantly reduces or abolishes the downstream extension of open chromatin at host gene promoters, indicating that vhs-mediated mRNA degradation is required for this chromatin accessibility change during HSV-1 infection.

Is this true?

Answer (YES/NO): NO